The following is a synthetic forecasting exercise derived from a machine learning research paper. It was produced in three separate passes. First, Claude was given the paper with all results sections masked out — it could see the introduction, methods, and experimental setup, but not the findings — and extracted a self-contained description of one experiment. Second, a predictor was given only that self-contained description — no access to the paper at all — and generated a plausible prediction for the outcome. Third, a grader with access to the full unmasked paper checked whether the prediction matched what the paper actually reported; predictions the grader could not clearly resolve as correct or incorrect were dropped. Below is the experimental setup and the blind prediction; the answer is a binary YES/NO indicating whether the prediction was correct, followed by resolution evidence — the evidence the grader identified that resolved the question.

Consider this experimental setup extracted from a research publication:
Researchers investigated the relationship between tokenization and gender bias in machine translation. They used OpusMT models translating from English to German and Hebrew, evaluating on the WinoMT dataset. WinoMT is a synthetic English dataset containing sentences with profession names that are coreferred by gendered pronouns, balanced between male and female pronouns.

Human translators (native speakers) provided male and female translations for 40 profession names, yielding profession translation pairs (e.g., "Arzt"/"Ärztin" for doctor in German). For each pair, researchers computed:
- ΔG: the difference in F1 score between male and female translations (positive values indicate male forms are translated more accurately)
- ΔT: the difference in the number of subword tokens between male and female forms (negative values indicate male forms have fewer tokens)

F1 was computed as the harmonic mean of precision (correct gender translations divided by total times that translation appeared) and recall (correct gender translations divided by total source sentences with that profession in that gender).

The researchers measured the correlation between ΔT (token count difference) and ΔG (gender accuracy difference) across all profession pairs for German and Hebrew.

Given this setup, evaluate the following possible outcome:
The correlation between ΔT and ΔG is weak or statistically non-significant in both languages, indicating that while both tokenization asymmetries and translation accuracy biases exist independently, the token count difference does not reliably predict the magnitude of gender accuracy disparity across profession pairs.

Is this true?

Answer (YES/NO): YES